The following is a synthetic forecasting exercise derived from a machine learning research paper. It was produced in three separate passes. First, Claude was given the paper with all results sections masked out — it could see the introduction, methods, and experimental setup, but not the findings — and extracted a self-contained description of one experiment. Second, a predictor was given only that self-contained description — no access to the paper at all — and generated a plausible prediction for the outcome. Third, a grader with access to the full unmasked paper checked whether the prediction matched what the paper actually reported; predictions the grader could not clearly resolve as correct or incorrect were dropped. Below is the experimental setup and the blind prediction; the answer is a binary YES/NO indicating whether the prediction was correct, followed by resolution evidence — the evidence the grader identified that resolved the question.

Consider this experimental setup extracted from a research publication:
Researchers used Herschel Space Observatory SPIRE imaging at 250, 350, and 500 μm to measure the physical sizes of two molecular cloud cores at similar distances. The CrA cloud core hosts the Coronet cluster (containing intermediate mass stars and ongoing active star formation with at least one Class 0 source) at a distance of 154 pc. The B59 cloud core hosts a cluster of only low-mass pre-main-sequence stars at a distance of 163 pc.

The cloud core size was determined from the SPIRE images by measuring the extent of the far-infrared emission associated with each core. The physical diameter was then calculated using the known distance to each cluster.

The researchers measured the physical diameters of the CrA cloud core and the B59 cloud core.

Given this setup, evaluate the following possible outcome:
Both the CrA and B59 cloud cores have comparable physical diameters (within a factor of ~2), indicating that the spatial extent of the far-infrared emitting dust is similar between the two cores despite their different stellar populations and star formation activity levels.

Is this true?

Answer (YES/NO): NO